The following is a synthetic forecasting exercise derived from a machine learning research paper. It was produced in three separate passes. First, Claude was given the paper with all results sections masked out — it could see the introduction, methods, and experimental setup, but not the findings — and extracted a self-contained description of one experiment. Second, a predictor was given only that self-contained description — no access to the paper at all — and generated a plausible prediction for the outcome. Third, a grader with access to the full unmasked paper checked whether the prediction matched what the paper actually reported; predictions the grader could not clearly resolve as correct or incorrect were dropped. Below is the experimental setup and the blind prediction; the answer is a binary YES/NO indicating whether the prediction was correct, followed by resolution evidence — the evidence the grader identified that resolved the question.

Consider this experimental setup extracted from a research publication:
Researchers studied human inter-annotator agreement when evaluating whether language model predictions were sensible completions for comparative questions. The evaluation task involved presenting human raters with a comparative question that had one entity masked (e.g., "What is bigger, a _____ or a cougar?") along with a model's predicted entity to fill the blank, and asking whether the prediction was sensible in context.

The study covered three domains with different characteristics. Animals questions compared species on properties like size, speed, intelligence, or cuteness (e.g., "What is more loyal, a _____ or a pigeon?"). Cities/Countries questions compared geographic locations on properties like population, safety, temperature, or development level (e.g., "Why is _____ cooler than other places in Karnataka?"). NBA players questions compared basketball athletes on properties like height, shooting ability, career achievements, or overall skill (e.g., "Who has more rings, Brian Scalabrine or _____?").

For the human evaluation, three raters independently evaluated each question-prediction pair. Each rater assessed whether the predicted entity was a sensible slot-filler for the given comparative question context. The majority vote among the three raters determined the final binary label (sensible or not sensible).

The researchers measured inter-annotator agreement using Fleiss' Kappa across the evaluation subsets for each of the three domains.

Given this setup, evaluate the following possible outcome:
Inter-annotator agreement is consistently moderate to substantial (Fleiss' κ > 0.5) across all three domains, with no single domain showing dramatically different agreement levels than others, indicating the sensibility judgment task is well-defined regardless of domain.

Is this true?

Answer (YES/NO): NO